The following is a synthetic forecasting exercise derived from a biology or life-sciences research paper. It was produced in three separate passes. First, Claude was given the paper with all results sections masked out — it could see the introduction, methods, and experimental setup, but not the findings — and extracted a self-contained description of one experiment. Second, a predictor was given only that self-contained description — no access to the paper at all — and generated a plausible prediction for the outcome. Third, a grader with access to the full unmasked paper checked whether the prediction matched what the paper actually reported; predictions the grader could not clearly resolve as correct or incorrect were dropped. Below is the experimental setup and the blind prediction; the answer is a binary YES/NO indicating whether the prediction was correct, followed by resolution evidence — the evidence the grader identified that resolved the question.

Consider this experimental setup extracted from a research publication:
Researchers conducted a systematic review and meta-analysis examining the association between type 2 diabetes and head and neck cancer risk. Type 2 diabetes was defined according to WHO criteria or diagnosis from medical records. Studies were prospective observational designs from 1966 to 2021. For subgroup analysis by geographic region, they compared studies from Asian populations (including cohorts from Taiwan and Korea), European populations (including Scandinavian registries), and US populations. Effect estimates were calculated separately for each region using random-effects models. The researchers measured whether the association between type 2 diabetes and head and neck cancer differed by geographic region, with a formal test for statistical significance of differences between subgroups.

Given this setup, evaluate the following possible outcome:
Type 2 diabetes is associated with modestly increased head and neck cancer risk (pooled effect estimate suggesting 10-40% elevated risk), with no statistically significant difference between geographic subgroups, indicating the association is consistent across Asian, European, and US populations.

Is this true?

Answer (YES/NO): NO